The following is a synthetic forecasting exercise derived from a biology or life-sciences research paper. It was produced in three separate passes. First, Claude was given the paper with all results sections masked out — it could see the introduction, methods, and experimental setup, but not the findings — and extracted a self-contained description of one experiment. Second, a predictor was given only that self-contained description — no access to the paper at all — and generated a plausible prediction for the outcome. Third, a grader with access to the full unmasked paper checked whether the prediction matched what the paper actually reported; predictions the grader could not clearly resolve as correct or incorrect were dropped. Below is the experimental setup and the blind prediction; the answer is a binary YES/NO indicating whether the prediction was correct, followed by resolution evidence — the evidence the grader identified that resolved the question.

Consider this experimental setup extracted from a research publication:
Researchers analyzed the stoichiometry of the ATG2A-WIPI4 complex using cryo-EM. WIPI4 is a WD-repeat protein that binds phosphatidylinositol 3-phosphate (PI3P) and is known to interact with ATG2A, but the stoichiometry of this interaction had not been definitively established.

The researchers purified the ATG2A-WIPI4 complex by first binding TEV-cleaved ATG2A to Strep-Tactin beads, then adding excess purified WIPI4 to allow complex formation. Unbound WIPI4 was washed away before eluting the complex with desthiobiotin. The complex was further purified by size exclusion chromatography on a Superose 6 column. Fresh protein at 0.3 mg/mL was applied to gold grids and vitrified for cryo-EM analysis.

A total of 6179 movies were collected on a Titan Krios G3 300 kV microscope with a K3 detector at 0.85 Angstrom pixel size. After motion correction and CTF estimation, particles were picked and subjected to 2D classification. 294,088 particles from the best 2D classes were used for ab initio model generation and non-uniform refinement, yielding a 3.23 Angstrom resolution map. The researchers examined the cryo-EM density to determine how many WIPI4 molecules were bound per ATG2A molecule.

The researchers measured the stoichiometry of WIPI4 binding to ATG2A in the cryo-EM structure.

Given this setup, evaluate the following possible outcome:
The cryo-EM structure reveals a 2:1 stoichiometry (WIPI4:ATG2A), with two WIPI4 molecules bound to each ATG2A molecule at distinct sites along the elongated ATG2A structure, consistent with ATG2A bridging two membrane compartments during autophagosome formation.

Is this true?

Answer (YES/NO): NO